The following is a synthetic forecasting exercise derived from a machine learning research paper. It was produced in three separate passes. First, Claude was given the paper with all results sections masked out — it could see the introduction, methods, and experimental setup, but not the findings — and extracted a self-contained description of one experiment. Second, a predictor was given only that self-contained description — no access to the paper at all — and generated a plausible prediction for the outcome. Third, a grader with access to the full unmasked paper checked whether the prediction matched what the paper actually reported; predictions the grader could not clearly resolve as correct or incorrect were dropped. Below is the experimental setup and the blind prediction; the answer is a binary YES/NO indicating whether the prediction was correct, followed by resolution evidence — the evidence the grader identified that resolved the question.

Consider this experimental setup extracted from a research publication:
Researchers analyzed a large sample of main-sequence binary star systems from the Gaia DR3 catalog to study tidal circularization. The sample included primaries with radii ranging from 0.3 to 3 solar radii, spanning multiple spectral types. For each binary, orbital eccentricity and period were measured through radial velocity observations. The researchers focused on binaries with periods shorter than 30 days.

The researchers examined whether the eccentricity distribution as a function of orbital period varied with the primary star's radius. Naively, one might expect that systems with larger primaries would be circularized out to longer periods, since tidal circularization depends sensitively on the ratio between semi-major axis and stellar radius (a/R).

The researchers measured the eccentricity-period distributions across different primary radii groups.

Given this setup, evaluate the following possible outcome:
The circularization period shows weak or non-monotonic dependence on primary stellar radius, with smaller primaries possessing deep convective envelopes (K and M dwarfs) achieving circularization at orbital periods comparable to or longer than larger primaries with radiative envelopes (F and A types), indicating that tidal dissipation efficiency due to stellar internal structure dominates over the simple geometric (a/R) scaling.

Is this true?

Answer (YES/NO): YES